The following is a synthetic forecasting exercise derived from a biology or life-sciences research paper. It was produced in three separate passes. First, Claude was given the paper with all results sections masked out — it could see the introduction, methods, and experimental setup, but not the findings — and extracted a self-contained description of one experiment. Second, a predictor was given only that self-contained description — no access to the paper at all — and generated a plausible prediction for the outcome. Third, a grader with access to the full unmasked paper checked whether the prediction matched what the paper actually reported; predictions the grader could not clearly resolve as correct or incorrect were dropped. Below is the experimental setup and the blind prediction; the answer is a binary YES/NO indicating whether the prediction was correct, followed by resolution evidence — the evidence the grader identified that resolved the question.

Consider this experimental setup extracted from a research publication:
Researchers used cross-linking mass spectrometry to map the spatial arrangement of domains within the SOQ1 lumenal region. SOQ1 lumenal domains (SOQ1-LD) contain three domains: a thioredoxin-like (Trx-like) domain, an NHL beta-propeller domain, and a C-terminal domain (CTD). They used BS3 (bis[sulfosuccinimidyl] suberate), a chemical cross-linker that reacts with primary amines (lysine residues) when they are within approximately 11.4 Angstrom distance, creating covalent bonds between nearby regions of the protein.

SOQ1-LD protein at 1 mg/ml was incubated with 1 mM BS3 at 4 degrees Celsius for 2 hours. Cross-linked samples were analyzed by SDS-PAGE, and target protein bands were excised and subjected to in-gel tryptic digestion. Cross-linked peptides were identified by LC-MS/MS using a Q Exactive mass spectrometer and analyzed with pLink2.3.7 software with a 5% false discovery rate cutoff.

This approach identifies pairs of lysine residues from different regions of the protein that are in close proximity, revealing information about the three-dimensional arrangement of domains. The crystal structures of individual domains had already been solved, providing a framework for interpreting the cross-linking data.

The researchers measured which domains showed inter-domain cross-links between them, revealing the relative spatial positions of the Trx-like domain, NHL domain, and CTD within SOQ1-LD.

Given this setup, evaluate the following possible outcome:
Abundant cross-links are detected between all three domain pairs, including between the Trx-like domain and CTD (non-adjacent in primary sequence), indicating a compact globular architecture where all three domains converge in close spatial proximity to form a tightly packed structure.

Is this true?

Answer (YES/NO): NO